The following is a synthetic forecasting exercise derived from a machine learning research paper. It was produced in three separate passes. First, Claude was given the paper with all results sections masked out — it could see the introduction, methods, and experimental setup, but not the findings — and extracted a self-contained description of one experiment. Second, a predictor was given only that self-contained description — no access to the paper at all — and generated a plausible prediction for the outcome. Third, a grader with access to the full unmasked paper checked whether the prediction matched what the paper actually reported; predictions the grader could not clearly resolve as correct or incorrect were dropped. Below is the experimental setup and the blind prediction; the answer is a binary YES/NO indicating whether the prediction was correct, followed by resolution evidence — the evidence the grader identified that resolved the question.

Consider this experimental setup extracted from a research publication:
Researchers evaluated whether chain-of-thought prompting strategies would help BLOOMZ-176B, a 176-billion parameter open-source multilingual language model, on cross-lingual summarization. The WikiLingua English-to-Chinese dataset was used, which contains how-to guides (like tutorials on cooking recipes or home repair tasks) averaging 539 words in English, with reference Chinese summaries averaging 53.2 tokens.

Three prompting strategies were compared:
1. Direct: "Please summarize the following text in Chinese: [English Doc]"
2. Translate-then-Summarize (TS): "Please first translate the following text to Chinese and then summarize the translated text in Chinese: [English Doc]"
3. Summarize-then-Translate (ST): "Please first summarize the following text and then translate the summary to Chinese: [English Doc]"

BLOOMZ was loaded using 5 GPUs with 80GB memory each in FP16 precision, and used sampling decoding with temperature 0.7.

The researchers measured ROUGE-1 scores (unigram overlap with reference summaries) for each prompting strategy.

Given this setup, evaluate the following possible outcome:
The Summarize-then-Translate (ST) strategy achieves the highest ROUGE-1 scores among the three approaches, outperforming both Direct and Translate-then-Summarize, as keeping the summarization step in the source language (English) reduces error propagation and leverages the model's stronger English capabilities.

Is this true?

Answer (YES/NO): NO